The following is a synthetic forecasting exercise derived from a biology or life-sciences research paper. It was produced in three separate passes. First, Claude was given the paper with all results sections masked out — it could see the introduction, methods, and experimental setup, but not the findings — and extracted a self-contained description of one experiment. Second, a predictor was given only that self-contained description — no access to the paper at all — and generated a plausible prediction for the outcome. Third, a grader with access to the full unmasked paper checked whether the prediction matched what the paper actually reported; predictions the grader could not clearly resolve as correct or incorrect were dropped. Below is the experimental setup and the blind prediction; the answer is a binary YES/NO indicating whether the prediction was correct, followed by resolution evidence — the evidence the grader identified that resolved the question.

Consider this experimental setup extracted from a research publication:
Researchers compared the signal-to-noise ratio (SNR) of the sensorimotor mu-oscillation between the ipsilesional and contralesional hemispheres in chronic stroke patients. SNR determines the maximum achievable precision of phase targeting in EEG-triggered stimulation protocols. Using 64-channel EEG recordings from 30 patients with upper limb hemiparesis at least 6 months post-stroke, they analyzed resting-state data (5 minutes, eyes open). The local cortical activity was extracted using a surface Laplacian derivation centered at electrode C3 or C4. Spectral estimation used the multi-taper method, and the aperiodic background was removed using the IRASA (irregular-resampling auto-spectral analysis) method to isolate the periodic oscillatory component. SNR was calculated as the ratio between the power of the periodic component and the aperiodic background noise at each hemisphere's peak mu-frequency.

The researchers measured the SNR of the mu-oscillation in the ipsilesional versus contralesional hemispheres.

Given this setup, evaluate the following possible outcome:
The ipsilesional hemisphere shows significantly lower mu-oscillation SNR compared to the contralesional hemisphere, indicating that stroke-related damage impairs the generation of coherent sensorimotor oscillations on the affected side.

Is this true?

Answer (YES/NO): NO